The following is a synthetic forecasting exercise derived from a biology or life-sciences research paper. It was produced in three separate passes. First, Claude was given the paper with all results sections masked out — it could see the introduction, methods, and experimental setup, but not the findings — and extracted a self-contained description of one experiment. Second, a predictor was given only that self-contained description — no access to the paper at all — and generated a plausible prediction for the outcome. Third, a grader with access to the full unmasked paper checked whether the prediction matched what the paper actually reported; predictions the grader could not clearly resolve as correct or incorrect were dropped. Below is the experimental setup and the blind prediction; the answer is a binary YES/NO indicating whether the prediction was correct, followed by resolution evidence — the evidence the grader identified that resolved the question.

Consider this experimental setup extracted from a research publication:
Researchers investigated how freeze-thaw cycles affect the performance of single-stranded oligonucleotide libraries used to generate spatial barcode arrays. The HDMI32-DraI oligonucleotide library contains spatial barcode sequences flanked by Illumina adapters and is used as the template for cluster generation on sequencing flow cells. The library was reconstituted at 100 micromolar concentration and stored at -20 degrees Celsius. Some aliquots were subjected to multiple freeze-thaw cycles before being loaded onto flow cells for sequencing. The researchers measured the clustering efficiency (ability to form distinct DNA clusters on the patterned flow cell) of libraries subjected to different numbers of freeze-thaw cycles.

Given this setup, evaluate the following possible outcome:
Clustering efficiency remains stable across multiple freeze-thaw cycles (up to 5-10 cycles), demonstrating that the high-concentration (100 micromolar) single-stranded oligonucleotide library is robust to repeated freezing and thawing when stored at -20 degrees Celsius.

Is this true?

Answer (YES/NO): NO